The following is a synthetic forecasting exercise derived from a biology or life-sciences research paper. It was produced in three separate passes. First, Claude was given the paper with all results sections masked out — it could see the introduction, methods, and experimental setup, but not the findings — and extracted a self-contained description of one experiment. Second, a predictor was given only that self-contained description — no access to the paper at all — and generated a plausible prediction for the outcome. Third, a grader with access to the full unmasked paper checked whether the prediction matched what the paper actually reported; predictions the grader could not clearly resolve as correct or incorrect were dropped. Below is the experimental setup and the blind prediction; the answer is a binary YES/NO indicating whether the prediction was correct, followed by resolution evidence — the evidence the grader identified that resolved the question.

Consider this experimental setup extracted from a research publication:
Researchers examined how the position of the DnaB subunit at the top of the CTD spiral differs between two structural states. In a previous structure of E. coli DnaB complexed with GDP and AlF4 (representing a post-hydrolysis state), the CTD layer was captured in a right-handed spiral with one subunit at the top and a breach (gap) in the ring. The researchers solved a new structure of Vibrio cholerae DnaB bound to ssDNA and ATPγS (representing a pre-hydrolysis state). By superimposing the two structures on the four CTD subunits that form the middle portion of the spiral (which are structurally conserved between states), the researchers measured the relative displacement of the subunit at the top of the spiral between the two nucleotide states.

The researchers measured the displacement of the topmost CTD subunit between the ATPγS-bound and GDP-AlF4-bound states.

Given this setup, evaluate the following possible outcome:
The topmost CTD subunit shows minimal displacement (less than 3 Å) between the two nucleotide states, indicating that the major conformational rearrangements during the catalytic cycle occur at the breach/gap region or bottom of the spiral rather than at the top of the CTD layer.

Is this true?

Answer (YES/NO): NO